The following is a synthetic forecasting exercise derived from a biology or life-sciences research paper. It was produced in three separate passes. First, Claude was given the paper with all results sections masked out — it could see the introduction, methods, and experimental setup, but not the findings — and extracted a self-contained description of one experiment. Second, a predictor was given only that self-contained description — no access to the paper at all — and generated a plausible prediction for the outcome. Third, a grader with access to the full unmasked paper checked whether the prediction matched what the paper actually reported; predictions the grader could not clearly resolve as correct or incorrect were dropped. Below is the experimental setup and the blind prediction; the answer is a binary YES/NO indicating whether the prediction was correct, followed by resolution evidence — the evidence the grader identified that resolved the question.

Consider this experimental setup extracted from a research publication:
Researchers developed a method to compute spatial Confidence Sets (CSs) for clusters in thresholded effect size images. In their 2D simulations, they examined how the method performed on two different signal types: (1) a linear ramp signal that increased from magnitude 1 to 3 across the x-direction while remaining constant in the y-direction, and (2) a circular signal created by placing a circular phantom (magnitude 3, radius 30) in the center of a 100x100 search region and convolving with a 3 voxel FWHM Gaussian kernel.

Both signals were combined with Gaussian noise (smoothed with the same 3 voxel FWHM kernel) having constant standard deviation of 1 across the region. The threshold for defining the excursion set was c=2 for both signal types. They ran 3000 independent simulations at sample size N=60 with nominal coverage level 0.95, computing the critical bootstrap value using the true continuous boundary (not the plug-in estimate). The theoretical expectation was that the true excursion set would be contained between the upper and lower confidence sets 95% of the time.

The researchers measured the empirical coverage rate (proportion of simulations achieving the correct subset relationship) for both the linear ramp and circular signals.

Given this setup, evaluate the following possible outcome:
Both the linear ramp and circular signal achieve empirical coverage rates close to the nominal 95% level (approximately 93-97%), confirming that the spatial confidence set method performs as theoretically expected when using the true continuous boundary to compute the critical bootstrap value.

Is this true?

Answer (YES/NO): NO